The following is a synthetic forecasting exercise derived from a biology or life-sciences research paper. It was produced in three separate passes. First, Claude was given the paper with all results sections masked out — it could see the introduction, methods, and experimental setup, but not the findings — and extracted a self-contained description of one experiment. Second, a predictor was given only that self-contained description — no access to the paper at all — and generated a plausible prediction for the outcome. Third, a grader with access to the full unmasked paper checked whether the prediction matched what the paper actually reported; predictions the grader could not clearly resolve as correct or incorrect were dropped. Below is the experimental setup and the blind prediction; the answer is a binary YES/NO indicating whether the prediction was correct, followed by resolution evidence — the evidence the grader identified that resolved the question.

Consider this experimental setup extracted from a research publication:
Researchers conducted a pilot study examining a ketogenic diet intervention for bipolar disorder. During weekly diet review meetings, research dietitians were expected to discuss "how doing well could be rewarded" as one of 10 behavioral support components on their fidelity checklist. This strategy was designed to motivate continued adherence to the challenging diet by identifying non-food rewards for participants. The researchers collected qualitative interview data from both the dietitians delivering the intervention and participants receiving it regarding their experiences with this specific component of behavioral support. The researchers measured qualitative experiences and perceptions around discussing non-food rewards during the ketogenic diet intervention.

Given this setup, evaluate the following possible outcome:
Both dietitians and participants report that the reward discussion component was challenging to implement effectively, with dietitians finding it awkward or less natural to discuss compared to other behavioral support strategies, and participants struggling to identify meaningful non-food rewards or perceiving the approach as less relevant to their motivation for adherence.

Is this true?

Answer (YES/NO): YES